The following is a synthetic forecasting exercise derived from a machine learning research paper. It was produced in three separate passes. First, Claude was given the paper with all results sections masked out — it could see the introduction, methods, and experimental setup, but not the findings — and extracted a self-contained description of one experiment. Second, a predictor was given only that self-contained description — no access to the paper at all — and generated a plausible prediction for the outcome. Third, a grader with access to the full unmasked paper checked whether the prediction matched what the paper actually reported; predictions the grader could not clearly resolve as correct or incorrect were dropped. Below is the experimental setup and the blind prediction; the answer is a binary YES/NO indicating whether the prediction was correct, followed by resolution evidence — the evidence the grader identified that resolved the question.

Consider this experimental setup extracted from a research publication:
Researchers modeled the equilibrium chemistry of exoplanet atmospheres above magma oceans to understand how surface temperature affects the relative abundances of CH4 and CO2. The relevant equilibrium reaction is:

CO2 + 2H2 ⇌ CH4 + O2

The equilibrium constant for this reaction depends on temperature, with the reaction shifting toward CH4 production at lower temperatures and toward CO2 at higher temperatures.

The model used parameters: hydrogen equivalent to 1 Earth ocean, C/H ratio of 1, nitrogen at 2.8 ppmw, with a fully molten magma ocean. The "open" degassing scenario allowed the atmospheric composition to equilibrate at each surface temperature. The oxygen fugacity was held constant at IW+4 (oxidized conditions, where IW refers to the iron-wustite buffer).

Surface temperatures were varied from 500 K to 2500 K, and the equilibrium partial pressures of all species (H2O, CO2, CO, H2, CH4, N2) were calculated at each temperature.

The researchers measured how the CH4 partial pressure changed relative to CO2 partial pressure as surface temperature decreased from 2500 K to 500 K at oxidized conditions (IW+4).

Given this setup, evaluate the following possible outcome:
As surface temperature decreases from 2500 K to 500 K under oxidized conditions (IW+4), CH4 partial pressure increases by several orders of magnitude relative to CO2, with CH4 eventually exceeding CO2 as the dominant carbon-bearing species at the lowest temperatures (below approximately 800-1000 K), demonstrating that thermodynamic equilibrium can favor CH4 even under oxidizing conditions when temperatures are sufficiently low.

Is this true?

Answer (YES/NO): NO